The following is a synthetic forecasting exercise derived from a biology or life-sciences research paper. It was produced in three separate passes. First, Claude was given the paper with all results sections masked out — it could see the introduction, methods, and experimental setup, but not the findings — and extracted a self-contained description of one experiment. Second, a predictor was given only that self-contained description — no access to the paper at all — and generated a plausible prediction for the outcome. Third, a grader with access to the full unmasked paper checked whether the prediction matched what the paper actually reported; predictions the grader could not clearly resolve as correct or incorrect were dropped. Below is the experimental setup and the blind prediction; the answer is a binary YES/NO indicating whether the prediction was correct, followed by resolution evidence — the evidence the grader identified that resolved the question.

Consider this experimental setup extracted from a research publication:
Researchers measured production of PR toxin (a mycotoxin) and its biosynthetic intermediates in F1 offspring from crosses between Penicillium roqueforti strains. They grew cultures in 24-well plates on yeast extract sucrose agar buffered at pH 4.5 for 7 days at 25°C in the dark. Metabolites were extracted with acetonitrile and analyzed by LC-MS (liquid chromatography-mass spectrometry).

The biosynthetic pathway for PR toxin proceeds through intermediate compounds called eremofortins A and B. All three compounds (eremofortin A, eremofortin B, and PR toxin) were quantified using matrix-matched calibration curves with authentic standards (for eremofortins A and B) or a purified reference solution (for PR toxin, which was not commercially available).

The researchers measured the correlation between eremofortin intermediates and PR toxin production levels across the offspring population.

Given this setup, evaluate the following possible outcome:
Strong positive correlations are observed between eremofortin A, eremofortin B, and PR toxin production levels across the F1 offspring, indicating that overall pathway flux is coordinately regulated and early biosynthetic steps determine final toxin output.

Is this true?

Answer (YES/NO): NO